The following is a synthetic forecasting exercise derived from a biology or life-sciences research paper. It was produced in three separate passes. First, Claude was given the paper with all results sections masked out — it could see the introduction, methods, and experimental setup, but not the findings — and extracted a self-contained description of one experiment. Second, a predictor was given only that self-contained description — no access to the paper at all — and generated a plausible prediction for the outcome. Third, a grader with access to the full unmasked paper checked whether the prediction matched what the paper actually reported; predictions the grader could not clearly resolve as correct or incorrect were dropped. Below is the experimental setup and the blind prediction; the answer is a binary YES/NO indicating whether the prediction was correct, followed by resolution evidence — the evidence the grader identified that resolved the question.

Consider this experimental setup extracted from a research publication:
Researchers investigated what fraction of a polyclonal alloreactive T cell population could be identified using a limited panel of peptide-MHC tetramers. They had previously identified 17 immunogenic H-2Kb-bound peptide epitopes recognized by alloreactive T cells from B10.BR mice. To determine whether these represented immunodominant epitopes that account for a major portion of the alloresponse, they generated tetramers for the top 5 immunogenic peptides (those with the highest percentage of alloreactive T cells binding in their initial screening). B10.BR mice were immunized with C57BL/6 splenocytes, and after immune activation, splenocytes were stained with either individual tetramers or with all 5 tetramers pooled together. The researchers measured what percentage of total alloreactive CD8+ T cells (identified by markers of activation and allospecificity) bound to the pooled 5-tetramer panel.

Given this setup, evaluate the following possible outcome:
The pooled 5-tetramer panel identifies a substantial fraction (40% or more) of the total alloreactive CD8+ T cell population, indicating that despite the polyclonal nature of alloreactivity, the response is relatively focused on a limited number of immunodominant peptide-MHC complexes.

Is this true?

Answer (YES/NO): NO